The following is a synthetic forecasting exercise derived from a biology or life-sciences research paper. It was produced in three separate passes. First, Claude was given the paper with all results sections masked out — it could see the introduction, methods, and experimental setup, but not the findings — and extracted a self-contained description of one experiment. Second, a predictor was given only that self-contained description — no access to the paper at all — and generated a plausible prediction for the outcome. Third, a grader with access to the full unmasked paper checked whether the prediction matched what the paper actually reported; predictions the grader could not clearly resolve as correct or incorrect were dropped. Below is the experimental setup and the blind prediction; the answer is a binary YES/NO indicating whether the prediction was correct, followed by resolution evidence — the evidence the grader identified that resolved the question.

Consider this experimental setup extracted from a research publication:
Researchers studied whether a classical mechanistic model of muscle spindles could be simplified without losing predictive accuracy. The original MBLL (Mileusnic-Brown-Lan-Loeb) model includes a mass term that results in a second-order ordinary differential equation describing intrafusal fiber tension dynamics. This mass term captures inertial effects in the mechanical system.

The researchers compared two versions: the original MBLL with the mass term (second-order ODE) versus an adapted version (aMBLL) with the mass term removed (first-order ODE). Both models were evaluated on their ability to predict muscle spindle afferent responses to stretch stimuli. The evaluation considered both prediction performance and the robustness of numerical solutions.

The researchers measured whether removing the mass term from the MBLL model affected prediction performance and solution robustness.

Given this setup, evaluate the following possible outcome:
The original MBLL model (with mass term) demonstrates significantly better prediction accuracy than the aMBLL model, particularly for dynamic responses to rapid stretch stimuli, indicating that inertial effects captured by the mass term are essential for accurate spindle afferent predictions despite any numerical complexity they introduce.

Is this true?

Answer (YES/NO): NO